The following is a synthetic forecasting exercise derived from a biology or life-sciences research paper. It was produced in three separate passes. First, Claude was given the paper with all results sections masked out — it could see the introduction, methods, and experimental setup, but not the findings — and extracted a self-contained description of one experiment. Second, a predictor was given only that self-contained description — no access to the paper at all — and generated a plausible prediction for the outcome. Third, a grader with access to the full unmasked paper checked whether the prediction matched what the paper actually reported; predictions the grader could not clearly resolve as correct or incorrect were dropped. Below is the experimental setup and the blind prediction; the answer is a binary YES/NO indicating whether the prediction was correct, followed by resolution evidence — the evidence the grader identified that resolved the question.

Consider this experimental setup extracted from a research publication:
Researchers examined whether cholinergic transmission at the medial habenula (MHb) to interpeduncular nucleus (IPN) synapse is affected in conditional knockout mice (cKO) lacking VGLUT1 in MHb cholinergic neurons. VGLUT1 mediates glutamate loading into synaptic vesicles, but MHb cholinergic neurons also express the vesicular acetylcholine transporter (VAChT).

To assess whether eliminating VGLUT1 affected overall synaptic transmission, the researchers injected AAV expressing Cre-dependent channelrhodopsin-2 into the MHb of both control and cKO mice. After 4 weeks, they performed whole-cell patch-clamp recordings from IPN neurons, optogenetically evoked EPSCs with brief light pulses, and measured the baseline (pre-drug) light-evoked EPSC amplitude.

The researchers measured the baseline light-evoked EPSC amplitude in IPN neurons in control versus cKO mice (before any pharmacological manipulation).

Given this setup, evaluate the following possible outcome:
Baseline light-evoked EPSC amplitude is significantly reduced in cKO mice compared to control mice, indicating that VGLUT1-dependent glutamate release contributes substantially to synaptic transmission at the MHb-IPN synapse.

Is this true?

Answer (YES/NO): YES